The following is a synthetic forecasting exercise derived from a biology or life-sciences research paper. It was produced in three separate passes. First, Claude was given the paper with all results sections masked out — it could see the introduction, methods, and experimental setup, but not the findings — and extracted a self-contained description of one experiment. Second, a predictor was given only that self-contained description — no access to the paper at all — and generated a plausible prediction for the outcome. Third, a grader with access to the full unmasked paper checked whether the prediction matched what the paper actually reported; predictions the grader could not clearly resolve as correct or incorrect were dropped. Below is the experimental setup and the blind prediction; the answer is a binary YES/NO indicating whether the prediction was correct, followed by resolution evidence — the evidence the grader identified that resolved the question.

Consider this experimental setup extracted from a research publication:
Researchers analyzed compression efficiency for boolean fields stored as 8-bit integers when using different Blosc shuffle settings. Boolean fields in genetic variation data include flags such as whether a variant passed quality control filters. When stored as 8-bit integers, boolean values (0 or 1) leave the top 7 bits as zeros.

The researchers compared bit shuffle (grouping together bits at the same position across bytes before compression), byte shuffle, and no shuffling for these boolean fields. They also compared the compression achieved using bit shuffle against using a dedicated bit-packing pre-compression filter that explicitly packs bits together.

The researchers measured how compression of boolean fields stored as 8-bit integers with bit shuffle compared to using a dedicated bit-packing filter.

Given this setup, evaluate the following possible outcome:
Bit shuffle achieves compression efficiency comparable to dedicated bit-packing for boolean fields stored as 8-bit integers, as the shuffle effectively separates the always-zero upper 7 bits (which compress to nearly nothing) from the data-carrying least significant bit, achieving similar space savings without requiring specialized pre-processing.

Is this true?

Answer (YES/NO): YES